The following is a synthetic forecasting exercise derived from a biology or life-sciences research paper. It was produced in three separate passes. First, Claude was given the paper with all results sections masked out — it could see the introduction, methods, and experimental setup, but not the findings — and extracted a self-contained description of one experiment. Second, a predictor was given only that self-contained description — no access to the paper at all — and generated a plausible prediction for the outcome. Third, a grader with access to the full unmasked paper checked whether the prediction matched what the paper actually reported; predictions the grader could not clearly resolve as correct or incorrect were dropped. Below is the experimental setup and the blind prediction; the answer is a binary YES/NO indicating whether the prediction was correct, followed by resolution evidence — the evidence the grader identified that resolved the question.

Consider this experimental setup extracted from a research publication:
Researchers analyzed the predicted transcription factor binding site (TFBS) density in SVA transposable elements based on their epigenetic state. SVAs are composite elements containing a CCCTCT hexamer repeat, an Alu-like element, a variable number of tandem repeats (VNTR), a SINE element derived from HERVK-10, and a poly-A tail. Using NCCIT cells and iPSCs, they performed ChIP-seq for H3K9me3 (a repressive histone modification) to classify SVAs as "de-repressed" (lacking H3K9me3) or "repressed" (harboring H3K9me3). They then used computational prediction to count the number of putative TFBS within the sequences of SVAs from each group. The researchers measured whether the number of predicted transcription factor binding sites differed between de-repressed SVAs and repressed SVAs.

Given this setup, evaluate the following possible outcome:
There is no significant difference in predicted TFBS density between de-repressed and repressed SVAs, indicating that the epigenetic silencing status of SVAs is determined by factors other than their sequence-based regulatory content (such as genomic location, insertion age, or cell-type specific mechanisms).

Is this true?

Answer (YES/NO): NO